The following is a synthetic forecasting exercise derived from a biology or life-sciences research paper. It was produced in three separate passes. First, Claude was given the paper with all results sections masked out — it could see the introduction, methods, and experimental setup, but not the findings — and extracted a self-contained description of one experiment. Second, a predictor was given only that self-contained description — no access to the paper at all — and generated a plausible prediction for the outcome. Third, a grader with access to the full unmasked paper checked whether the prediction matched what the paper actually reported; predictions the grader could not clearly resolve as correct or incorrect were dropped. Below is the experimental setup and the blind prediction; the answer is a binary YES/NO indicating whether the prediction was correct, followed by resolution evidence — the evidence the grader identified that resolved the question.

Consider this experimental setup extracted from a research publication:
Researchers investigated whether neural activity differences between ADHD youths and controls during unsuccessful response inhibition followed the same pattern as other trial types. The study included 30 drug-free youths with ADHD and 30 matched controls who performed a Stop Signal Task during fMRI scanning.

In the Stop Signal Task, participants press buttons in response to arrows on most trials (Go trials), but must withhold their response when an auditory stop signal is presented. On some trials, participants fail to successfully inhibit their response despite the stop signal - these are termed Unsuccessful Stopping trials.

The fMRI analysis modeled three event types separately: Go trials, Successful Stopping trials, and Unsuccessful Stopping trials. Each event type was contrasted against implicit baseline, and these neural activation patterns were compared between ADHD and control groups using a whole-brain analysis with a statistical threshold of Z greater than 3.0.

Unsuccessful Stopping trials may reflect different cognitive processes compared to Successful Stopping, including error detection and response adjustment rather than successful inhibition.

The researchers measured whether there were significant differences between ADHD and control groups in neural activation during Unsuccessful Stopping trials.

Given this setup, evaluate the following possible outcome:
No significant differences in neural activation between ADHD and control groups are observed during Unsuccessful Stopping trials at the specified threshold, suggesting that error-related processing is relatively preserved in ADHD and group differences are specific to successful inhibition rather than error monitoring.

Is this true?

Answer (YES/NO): NO